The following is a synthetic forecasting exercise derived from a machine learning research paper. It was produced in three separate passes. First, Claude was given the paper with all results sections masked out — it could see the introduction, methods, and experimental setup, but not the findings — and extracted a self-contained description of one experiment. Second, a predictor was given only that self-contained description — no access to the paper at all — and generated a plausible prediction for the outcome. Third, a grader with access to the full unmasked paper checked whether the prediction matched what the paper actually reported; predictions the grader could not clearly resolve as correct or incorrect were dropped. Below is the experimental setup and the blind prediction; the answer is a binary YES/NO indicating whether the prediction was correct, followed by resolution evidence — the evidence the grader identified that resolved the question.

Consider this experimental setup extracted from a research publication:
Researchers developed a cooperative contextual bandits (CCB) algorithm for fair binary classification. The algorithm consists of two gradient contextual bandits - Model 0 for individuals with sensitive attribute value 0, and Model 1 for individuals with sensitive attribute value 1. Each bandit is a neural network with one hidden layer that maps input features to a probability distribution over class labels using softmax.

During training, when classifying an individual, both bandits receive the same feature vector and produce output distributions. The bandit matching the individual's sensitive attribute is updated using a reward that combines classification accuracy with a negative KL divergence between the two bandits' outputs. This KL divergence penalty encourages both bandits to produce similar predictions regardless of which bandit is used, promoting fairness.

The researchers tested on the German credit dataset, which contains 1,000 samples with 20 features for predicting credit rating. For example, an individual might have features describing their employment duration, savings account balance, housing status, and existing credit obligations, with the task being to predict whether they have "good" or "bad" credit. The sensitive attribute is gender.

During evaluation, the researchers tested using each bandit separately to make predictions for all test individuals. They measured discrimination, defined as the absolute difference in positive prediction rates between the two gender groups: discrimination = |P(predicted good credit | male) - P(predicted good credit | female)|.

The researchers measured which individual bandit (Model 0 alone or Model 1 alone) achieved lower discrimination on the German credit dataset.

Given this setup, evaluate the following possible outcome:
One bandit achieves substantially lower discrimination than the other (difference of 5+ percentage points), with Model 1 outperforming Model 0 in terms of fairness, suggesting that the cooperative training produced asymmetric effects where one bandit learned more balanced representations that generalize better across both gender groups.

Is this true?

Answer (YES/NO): NO